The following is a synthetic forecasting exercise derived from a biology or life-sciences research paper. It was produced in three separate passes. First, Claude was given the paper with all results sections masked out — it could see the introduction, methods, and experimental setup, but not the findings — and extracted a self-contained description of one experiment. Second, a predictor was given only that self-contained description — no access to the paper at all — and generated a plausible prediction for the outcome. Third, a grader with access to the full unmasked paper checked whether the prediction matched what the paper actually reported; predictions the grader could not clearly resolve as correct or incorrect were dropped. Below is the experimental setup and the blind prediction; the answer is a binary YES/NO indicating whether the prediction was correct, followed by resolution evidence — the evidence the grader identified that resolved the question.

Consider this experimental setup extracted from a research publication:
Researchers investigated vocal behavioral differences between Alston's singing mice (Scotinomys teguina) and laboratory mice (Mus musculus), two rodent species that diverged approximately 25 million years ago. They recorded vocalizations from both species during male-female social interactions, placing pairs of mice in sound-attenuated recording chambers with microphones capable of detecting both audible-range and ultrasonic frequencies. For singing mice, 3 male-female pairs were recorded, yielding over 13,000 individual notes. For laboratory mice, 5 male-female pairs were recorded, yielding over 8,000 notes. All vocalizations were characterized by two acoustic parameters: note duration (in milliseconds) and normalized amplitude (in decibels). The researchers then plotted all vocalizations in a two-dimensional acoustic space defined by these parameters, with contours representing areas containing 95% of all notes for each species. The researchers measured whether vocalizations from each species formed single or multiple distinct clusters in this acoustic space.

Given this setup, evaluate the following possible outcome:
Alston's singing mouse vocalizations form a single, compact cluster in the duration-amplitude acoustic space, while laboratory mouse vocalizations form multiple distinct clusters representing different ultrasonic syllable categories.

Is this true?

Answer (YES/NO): NO